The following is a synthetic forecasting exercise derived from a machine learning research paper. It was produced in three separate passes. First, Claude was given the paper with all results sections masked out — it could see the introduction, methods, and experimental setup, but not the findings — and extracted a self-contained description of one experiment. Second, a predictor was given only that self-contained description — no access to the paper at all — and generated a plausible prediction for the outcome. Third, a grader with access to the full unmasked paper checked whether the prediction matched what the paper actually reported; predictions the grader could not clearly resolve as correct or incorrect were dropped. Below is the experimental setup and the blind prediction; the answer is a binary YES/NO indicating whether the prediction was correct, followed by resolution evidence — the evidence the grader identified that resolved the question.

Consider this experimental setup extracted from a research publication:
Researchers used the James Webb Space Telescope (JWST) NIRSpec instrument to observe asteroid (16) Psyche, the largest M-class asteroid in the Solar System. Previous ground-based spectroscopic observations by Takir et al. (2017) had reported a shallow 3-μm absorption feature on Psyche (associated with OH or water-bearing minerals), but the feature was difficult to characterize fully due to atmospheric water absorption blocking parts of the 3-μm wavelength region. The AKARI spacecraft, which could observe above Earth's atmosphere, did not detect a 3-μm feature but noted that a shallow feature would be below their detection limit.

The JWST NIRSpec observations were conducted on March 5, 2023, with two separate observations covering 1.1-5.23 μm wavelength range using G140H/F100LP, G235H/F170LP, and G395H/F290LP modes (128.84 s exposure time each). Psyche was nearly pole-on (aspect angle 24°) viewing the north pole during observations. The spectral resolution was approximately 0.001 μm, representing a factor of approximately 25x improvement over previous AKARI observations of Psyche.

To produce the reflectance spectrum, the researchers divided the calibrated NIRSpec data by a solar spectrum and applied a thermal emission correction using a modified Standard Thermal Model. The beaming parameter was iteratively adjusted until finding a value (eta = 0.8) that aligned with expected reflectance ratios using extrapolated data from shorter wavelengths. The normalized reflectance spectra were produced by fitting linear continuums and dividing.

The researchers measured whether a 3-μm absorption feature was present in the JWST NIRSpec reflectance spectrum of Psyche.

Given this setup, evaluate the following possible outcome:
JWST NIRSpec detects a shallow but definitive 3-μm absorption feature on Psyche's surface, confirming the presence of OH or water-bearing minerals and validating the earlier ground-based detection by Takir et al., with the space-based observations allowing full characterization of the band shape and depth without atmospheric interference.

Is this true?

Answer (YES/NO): YES